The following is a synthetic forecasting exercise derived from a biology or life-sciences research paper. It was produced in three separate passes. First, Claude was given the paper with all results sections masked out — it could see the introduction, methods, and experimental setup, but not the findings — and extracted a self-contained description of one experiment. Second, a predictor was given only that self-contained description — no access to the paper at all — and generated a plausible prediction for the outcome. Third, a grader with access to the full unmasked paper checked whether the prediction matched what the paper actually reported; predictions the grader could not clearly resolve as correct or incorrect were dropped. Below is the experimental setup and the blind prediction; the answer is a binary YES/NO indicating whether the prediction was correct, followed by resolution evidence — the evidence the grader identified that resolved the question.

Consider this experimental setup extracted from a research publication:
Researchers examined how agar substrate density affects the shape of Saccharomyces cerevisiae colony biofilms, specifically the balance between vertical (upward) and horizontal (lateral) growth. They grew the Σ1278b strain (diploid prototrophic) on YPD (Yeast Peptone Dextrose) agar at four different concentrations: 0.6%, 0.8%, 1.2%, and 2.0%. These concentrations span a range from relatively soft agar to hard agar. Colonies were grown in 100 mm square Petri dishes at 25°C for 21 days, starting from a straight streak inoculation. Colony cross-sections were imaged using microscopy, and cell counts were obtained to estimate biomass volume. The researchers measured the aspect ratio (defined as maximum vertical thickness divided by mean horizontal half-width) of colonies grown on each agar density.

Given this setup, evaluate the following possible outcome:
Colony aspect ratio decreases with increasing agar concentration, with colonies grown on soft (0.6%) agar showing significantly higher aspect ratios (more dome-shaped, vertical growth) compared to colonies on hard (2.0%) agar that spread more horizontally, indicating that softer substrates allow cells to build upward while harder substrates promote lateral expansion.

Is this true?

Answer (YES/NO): NO